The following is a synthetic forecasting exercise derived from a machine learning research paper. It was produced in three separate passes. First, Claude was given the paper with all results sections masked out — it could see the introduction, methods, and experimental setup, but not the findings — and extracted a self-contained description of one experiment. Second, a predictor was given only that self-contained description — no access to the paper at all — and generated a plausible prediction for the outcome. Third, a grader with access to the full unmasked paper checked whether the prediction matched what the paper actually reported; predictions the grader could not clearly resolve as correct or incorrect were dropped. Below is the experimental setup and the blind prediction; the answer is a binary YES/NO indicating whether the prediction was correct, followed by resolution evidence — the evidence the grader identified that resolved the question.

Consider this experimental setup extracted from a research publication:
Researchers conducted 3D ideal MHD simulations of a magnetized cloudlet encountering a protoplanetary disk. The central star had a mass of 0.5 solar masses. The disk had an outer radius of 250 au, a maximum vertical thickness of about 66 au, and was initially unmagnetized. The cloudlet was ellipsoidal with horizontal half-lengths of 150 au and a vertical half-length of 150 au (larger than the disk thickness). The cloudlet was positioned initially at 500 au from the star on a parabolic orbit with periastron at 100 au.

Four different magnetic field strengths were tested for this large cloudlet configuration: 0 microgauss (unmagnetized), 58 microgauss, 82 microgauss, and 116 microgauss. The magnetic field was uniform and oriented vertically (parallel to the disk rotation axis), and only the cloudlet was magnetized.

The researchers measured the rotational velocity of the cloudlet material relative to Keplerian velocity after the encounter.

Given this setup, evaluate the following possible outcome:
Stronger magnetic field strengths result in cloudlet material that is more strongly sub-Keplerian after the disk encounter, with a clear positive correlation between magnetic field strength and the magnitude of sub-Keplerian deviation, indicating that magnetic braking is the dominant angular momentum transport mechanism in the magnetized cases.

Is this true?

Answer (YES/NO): NO